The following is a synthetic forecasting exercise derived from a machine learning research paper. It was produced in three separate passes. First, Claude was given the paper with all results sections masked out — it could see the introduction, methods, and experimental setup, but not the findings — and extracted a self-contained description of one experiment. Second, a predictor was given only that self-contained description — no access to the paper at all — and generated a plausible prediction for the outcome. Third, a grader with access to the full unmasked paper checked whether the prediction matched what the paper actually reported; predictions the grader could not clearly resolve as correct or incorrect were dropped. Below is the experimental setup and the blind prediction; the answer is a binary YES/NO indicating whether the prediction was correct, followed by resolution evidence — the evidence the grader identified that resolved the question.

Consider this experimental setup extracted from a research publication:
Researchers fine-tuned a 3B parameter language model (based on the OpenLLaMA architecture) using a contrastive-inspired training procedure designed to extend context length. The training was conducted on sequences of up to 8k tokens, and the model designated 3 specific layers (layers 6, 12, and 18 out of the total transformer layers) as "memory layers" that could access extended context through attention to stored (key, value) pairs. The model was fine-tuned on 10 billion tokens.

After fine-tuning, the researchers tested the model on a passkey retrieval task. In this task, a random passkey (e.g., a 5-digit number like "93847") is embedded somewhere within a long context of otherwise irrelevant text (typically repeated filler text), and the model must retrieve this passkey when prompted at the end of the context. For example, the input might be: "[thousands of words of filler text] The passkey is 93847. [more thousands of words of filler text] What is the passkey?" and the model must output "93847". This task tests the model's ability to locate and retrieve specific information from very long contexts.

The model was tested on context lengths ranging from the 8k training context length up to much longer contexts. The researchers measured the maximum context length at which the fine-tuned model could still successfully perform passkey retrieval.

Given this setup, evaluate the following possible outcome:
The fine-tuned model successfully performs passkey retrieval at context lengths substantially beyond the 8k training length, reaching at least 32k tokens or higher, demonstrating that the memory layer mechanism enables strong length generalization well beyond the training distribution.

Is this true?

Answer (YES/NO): YES